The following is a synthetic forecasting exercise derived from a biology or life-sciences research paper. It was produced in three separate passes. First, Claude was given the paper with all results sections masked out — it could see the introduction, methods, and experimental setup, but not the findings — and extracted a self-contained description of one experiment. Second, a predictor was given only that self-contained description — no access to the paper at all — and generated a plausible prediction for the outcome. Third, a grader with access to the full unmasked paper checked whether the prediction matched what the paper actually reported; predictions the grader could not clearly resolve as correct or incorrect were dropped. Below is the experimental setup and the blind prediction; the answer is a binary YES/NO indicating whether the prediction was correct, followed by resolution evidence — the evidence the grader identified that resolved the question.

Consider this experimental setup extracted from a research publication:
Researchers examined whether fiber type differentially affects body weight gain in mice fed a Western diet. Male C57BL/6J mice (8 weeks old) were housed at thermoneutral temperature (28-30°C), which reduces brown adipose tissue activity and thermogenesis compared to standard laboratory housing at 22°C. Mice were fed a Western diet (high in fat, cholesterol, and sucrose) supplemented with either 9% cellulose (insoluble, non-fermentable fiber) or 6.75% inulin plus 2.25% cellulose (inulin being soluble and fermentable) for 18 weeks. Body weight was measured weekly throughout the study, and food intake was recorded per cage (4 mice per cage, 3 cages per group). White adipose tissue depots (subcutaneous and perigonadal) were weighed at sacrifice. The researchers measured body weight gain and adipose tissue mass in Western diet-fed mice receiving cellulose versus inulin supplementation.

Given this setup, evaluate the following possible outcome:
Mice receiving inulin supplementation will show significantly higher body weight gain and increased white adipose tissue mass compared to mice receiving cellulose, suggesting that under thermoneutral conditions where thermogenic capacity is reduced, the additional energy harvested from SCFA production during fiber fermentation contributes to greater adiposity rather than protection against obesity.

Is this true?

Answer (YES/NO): NO